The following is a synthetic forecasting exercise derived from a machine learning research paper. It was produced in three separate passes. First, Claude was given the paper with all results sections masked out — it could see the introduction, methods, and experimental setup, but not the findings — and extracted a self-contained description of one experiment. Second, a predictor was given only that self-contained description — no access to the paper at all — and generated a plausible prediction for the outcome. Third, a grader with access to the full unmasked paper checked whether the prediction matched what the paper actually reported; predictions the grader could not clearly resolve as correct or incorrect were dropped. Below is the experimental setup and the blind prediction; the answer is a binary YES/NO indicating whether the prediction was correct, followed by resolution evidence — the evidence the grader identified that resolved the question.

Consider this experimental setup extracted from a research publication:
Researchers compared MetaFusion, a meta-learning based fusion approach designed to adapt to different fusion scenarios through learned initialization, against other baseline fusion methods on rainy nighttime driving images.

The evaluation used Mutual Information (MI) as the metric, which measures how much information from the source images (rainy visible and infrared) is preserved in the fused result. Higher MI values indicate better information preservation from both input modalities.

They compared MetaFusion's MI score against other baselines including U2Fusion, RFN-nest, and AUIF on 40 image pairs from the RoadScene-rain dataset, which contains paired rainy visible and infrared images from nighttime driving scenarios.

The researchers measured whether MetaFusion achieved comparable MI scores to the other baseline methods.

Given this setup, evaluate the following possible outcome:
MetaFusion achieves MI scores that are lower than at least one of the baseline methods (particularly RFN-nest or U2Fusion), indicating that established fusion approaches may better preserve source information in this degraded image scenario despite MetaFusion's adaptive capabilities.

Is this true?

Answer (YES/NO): YES